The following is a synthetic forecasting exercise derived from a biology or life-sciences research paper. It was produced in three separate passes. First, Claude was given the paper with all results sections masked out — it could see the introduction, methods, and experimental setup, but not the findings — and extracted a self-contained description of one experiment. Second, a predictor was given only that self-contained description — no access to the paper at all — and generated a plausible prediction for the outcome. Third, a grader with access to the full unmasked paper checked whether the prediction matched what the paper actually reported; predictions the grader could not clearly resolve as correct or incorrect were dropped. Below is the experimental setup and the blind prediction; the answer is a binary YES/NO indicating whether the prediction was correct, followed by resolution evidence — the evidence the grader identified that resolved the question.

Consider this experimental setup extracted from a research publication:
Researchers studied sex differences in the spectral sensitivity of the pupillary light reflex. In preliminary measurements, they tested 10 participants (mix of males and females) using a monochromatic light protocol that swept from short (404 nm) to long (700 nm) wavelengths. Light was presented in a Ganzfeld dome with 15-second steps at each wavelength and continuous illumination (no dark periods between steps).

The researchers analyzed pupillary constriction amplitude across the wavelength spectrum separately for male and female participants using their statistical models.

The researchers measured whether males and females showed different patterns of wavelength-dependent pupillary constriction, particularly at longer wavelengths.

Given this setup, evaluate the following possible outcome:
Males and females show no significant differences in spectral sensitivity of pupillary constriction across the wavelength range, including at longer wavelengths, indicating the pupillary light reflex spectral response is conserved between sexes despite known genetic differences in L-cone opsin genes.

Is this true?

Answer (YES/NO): YES